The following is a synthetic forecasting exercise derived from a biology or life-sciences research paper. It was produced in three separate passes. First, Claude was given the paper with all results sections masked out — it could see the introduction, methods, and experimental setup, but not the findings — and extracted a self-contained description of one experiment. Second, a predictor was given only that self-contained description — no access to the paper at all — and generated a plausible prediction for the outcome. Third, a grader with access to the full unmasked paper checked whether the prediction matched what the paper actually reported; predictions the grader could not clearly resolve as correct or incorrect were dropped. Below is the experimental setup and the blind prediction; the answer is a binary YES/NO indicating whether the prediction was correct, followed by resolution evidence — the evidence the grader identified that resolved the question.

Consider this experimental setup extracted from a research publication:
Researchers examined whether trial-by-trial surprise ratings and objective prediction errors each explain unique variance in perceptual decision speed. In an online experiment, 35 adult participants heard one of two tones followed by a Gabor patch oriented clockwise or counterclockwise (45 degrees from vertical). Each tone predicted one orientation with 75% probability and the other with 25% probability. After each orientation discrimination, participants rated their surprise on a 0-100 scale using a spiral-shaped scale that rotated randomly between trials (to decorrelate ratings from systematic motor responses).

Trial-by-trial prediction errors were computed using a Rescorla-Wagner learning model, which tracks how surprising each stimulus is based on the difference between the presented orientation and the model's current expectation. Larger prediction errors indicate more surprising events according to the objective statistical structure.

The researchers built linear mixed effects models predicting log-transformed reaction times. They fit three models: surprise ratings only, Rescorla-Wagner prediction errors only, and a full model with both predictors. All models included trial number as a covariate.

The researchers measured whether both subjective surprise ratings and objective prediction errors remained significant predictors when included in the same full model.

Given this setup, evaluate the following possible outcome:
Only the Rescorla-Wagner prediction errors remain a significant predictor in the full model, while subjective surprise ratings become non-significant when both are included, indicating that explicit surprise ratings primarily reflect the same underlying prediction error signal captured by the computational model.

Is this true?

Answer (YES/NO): NO